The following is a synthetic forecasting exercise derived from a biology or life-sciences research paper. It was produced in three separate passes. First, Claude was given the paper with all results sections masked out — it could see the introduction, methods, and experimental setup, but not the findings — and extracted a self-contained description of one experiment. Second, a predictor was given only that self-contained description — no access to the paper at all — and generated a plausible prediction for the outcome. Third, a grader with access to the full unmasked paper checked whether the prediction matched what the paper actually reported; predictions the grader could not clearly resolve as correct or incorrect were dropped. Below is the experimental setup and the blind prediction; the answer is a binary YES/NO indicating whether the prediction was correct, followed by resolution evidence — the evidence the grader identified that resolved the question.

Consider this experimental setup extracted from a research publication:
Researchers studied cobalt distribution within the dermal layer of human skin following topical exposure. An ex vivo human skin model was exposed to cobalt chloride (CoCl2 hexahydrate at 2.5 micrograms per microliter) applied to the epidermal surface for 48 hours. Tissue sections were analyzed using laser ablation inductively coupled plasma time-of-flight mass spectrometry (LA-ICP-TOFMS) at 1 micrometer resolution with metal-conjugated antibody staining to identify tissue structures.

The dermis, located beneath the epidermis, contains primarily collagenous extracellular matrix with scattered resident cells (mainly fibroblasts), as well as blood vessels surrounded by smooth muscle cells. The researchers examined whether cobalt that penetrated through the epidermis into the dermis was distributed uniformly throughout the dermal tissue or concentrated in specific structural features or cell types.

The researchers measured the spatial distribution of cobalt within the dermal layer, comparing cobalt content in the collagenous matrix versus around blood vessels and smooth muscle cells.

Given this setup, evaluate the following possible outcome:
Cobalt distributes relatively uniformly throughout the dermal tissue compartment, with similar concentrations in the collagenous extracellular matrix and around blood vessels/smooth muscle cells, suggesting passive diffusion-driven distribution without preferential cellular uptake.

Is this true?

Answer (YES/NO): NO